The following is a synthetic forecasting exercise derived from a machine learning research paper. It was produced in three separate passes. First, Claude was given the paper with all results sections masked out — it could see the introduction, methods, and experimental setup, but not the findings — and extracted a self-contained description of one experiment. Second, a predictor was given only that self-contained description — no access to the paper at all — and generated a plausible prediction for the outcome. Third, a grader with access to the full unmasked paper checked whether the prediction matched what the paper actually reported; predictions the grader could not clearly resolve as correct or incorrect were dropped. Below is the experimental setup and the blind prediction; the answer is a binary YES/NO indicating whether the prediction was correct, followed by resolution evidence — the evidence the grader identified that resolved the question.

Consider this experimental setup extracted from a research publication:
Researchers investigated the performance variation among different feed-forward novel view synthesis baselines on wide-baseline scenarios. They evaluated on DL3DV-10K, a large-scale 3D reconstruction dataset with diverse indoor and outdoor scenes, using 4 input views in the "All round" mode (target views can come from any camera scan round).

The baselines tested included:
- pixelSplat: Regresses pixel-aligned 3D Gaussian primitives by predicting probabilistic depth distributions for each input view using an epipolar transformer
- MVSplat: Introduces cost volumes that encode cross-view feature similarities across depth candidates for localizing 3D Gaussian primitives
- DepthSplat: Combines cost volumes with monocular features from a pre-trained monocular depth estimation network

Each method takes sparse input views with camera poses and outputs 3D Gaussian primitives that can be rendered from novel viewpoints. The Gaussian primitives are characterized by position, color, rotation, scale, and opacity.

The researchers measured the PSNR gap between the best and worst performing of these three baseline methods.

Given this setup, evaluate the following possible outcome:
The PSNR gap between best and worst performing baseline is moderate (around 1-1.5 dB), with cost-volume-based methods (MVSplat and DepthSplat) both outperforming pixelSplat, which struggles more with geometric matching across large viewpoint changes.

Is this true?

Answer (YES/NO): NO